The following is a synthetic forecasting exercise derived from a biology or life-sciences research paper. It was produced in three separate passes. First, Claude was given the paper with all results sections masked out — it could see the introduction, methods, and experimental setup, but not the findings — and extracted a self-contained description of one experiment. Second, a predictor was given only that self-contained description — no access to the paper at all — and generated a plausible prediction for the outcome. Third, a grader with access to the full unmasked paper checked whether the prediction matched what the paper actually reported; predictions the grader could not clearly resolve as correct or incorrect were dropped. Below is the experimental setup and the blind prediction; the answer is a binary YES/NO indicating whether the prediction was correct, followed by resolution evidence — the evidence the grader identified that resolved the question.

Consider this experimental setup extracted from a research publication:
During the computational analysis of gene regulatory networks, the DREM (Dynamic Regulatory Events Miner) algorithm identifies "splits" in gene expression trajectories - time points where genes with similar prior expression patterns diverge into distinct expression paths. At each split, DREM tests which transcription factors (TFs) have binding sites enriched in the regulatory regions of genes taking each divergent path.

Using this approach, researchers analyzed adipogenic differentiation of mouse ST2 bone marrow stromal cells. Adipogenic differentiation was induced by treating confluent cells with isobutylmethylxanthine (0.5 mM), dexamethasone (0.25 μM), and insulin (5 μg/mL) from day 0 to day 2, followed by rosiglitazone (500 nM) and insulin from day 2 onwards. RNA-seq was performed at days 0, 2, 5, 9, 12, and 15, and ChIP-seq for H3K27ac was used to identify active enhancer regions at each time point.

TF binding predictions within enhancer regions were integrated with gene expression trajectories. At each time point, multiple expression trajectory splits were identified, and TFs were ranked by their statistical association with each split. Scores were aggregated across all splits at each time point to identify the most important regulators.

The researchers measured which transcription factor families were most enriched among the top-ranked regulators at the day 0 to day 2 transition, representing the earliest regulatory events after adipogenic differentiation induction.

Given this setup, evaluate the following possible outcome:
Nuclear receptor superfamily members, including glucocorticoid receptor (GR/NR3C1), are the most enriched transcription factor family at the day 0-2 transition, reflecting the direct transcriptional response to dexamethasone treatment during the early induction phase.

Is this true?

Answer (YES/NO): NO